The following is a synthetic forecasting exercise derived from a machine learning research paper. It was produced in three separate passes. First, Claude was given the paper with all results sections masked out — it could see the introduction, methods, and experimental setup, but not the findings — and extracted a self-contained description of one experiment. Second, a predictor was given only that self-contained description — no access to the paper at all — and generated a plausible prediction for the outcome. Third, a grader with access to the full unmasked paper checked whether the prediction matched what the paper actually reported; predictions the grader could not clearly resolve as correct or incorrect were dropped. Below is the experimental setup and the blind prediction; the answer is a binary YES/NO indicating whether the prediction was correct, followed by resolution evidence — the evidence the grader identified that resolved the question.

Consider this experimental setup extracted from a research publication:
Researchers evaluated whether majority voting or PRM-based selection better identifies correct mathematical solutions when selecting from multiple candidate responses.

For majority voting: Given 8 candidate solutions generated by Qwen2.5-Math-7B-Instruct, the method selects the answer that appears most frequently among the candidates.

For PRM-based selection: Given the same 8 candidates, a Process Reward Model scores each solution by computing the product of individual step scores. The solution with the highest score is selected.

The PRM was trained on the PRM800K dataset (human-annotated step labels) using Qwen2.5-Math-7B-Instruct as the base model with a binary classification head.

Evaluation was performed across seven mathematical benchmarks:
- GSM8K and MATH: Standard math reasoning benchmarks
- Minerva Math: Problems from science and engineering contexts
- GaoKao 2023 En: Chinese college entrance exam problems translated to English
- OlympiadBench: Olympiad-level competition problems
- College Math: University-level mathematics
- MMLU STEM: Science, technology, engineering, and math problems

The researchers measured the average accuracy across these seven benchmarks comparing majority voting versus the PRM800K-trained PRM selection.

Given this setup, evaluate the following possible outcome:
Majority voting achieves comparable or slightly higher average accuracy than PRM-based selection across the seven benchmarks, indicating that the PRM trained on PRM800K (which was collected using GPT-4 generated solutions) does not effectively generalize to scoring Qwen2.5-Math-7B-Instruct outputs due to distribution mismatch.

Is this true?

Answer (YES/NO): NO